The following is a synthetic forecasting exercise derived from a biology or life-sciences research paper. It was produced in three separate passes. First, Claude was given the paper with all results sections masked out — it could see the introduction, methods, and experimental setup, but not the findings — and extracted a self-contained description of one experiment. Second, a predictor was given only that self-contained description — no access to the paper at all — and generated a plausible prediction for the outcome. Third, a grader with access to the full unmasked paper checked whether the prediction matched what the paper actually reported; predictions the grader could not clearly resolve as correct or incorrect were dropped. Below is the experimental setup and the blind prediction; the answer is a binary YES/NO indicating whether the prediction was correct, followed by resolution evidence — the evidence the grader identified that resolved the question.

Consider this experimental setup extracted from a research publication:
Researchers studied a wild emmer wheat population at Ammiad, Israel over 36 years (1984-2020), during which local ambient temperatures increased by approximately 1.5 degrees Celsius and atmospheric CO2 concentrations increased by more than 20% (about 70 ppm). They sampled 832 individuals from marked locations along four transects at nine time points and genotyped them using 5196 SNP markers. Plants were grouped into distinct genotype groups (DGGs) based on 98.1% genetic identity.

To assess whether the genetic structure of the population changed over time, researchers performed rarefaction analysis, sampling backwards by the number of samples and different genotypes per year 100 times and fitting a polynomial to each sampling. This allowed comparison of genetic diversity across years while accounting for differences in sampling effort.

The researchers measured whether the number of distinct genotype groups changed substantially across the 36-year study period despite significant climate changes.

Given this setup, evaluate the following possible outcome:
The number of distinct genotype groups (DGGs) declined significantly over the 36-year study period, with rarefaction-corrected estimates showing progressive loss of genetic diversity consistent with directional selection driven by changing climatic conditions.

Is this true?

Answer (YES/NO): NO